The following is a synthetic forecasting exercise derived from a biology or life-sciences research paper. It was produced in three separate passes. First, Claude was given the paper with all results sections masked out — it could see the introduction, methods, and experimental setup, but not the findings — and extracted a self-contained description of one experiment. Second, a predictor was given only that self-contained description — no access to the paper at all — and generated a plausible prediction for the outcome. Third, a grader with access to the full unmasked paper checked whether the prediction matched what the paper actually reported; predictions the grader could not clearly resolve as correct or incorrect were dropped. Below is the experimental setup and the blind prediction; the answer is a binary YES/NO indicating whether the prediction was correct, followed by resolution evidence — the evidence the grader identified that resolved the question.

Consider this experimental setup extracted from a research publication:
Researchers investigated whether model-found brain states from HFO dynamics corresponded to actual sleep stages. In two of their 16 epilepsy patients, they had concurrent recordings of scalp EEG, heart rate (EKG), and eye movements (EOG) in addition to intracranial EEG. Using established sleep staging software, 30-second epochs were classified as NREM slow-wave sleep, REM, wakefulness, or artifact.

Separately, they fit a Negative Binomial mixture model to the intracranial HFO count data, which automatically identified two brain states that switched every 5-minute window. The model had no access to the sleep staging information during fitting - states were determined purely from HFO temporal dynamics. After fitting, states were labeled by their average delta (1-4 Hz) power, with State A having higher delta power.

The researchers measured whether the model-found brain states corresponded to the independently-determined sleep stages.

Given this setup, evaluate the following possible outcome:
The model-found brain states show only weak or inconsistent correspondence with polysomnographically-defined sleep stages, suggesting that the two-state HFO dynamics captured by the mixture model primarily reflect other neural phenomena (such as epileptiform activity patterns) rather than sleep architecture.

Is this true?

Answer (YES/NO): NO